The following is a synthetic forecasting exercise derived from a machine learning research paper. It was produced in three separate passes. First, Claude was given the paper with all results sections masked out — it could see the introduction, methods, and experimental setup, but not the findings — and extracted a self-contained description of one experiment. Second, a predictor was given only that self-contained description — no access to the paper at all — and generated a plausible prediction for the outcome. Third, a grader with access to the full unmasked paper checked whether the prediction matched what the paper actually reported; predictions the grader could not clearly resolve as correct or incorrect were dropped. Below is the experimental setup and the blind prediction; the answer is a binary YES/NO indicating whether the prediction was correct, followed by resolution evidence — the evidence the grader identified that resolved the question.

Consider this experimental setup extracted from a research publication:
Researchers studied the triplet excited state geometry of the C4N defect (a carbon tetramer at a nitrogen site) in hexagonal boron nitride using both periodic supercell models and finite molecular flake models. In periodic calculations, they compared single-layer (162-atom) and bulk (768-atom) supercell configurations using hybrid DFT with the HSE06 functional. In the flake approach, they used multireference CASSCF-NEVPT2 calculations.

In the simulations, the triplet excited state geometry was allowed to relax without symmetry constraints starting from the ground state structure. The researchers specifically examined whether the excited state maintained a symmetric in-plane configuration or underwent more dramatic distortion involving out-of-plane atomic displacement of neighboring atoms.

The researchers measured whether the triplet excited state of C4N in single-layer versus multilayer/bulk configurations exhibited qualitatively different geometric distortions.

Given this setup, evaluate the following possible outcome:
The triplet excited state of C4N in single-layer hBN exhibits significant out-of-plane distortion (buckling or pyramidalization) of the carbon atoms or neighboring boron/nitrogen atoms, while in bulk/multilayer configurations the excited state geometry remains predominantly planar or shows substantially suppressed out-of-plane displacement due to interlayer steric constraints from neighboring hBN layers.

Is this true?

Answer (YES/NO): YES